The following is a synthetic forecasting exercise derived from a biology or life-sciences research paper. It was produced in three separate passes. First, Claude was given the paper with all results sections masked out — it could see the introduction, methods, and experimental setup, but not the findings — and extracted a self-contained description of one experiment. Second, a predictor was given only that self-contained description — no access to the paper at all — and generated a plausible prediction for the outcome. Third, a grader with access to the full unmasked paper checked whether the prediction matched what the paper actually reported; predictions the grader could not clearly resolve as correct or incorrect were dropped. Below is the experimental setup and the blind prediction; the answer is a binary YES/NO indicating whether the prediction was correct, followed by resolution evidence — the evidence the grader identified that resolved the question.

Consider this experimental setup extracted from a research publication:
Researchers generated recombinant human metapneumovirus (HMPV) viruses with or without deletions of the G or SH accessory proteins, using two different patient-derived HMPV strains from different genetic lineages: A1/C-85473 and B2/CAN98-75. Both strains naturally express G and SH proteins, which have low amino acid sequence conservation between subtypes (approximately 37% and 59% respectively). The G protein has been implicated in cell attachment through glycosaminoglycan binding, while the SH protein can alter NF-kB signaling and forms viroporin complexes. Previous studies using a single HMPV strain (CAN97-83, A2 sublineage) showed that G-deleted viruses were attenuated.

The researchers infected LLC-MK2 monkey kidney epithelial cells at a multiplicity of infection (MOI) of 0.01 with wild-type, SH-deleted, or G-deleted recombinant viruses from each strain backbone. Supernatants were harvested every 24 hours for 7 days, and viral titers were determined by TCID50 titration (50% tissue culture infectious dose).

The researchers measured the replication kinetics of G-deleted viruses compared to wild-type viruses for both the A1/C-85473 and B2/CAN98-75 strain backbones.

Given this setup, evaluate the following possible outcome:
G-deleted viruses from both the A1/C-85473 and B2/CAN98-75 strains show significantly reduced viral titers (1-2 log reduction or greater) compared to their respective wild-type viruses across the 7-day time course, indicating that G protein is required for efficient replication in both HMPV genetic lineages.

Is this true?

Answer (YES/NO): NO